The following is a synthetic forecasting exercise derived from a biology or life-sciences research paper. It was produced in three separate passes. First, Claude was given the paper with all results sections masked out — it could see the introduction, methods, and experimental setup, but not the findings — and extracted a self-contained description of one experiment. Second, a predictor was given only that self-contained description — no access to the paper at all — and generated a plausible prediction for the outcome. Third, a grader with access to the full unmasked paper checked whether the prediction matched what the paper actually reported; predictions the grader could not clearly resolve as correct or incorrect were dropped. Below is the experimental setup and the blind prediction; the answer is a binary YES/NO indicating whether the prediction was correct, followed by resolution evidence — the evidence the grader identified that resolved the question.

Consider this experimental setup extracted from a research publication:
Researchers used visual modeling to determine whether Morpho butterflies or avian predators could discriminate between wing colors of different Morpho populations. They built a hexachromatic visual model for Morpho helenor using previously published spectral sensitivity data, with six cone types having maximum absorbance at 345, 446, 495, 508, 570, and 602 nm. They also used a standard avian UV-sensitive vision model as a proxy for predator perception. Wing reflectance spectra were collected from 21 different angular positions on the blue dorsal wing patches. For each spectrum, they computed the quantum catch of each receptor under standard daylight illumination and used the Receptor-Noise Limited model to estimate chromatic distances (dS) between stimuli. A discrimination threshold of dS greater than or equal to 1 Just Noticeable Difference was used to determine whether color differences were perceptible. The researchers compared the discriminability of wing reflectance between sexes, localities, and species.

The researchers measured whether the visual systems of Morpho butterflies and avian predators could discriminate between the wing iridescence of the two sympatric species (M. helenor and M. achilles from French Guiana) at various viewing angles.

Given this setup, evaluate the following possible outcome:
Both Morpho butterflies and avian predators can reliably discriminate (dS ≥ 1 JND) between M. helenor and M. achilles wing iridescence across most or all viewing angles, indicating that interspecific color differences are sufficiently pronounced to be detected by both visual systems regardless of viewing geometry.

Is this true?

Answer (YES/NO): NO